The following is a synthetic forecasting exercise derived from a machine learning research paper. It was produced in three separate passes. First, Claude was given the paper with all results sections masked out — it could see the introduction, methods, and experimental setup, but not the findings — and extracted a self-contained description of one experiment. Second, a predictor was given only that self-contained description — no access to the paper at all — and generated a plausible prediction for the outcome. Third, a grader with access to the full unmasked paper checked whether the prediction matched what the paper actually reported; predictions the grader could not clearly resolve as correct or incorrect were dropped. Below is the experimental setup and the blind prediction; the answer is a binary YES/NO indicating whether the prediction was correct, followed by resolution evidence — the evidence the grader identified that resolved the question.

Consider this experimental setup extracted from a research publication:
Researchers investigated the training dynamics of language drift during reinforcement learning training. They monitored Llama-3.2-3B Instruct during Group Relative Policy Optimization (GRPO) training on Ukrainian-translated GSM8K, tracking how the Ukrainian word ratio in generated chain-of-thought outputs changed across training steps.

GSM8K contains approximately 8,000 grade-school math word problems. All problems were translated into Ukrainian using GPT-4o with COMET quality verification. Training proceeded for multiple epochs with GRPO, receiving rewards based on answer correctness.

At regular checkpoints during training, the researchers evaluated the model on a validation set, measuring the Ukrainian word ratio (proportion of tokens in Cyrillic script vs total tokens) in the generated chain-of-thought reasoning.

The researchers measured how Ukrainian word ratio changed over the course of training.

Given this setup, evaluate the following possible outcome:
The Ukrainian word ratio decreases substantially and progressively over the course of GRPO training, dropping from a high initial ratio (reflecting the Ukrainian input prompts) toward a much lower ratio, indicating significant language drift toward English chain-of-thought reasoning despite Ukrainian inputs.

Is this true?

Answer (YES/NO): YES